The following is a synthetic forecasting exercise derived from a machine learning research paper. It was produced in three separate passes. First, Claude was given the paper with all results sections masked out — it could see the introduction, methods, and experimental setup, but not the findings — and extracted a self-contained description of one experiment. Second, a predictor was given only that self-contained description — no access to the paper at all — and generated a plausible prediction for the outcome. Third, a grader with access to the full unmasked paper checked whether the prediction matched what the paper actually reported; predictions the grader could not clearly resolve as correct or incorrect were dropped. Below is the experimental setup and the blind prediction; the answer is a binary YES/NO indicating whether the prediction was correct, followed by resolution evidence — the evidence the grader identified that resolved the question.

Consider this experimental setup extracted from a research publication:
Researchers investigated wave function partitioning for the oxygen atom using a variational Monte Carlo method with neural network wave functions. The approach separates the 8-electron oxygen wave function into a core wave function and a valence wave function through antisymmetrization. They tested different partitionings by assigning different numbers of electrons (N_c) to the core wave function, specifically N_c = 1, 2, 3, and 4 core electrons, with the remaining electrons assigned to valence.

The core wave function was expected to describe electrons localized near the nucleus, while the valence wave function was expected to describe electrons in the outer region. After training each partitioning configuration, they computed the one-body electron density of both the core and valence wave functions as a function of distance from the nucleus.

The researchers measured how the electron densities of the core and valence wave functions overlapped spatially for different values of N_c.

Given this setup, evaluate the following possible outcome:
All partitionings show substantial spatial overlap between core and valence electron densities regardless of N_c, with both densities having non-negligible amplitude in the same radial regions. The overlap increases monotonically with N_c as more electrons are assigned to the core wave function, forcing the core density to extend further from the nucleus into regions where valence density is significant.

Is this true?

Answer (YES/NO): NO